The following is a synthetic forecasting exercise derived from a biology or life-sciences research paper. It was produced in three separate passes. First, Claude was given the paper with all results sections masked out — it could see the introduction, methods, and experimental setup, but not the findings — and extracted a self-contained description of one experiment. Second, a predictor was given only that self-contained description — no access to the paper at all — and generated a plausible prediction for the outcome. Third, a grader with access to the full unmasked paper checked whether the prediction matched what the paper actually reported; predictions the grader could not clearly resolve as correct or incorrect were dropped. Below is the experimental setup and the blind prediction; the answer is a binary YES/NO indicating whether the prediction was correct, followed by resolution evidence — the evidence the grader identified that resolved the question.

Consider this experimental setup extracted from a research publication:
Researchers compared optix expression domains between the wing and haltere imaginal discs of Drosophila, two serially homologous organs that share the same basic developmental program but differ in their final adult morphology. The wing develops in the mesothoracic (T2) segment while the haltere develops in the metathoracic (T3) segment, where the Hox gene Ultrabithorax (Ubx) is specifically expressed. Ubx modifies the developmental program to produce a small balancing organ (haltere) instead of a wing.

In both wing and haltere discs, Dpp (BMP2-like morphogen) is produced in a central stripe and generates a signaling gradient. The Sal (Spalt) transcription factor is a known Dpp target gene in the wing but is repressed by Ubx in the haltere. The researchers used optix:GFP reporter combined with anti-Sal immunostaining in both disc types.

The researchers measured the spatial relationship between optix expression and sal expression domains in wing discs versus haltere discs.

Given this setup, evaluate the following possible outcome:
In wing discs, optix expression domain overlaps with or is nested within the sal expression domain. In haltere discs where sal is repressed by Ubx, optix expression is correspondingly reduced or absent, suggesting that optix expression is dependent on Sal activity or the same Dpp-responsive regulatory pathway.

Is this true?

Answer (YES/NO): NO